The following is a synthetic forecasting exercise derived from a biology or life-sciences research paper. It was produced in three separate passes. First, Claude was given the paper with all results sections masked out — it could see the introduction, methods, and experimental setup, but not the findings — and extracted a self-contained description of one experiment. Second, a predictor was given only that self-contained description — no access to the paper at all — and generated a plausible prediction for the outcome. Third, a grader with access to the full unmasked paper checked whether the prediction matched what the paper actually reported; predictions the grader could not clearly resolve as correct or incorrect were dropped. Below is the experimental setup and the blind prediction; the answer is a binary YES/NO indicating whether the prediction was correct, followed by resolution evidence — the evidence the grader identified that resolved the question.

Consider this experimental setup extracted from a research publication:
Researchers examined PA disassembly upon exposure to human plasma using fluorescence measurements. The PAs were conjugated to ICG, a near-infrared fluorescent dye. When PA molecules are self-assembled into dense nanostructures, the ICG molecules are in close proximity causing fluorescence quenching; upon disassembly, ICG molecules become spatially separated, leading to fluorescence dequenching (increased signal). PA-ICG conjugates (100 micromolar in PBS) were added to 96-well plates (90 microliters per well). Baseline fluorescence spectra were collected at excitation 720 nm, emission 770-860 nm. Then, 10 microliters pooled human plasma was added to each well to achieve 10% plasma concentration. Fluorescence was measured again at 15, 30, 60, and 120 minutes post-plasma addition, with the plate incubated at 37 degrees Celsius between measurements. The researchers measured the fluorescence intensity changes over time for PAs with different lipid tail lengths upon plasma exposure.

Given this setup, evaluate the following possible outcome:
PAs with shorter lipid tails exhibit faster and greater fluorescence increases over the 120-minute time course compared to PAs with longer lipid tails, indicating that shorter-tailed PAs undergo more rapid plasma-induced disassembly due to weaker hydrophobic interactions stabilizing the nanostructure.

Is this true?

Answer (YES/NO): NO